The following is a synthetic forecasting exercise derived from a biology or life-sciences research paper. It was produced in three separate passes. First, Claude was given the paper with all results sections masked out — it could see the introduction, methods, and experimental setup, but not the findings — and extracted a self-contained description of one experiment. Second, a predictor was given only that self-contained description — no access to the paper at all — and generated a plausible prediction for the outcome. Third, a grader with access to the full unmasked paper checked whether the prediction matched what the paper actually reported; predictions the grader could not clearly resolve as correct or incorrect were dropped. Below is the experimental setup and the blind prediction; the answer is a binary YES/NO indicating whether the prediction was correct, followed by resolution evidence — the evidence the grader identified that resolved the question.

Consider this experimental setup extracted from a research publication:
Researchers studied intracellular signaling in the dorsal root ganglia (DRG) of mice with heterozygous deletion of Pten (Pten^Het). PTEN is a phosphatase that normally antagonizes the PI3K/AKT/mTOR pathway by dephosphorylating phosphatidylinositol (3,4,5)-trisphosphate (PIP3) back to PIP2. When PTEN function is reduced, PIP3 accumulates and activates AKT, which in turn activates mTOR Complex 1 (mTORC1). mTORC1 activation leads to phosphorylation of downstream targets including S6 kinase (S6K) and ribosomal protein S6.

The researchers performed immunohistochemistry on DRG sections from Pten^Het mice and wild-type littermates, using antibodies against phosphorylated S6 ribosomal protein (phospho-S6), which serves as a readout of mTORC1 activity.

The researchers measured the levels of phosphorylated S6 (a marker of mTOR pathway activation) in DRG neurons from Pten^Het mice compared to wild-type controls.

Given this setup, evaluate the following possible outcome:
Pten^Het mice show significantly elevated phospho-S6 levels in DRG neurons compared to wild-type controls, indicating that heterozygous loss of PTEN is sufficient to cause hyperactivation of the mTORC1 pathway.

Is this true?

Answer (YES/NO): YES